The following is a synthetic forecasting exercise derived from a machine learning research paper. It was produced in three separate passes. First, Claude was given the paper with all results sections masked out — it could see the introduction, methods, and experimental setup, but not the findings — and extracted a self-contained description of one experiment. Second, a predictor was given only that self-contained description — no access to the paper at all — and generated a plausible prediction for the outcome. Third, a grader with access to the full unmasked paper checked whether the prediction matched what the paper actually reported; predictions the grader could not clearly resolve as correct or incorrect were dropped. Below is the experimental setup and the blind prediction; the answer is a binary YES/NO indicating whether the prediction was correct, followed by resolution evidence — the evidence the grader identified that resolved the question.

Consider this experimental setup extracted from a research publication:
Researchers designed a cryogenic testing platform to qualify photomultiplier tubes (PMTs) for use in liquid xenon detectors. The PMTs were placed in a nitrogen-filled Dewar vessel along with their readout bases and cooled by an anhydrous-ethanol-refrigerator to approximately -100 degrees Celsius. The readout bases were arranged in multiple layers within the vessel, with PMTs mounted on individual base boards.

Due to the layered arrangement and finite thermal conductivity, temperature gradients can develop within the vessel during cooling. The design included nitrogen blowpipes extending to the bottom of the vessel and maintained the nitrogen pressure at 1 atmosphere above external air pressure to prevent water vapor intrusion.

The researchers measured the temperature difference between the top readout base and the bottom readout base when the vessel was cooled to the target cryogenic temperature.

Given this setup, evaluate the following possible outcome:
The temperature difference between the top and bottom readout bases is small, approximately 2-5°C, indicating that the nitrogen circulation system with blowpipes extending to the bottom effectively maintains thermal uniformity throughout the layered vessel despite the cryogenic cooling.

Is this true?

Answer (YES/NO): YES